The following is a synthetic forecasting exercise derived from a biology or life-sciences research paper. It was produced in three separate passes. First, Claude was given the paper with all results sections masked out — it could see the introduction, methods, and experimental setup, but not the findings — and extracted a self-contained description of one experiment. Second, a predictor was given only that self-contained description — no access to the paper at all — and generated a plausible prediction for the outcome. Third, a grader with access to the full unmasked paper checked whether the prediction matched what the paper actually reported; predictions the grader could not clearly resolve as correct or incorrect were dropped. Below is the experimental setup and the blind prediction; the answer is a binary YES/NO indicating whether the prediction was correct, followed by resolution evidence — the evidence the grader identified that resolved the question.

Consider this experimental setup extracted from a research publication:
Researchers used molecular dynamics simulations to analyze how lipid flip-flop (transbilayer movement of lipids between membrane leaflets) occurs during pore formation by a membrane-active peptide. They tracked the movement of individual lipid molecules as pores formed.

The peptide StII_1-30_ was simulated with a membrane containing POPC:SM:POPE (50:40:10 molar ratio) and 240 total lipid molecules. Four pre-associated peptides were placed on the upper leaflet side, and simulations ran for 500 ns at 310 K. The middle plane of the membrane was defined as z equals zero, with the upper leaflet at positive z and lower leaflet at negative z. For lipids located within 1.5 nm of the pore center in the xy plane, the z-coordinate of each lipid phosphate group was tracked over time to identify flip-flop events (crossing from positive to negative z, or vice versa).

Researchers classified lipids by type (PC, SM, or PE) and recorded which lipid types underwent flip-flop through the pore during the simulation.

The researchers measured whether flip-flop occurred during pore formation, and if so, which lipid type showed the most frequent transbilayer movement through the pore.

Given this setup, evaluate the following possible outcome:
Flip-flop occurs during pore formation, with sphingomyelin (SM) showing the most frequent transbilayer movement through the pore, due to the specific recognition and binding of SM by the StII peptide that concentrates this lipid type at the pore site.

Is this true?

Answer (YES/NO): NO